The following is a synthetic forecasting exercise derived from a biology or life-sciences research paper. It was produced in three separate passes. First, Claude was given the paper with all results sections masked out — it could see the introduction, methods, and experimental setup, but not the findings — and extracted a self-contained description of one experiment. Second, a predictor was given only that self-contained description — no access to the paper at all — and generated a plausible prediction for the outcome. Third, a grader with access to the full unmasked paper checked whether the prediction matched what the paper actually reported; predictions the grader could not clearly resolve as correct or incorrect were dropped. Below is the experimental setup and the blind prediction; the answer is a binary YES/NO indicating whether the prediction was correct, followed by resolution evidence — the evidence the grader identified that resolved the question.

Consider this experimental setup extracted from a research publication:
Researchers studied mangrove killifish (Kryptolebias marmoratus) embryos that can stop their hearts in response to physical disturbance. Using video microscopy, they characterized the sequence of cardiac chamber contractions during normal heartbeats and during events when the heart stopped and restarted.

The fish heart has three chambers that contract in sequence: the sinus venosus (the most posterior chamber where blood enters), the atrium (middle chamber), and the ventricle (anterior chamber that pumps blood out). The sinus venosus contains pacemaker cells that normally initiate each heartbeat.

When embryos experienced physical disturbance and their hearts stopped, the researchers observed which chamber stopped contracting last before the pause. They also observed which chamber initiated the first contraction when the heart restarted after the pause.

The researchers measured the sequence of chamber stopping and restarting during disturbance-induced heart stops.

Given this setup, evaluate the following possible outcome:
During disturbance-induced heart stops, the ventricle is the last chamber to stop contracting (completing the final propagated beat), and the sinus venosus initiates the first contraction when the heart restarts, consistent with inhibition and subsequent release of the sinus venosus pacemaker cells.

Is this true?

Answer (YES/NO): YES